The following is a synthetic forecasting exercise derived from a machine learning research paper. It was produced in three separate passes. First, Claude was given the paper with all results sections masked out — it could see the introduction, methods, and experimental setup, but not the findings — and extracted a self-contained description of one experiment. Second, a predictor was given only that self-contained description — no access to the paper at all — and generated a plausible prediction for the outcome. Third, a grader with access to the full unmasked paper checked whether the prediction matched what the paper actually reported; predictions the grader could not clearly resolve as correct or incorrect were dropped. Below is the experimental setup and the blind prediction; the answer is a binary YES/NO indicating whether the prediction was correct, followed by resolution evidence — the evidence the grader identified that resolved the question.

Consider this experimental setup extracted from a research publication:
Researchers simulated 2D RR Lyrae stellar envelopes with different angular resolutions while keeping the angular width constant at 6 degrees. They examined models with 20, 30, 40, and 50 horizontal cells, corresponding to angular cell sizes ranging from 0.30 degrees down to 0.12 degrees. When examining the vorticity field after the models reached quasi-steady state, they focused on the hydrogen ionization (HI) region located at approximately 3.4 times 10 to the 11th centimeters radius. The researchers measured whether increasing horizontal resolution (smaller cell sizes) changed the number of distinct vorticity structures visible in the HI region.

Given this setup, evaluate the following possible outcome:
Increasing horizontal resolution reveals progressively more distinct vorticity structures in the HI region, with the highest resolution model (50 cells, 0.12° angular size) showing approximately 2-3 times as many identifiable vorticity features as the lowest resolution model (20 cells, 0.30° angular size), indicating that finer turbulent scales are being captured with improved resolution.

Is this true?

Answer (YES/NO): NO